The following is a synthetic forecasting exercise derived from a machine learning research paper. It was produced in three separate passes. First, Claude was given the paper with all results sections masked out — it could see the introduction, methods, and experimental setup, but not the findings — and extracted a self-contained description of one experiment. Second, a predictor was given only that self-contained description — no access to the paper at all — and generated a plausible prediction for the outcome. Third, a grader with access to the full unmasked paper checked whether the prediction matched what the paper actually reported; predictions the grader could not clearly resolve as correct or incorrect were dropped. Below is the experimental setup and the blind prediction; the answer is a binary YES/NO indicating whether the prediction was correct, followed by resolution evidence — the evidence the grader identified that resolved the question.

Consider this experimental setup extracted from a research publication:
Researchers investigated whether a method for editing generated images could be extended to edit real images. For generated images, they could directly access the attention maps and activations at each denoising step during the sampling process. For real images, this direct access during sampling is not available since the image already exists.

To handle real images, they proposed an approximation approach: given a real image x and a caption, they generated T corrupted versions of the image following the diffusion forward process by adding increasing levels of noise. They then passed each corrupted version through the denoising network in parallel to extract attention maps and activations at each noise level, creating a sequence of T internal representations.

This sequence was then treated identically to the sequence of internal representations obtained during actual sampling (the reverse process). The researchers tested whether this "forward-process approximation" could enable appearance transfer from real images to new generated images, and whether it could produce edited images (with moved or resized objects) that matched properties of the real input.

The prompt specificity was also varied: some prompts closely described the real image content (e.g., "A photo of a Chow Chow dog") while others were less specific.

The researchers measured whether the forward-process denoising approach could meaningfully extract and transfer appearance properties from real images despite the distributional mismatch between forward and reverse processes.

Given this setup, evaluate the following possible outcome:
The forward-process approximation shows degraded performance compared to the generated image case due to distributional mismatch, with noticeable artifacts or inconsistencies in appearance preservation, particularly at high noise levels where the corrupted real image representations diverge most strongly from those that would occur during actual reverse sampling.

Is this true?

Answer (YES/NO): NO